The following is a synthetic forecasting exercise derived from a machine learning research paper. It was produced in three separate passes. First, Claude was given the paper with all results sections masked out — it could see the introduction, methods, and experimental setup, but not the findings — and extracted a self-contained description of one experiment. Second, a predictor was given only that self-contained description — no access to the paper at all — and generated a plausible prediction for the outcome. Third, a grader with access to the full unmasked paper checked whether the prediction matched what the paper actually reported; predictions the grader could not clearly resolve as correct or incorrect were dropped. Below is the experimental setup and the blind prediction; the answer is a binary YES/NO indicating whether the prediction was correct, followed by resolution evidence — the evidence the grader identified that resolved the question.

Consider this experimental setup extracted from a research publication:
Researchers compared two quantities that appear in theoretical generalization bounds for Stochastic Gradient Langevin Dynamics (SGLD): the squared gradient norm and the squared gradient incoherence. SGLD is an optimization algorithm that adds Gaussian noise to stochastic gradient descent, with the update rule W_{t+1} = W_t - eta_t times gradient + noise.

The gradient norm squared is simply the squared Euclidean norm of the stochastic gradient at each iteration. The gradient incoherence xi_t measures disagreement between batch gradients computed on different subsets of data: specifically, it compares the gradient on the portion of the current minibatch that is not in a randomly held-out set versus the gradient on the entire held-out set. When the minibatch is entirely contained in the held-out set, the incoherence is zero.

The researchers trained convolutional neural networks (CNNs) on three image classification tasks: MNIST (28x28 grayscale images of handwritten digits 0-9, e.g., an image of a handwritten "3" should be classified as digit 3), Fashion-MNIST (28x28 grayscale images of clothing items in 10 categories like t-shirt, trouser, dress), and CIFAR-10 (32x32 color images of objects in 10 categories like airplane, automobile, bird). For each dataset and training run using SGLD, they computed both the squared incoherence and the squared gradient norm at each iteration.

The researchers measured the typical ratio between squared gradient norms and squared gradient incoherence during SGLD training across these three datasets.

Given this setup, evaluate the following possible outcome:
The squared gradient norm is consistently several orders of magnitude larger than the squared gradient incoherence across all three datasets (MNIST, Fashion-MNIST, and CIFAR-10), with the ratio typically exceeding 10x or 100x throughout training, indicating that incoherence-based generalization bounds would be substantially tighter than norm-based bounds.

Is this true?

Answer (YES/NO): YES